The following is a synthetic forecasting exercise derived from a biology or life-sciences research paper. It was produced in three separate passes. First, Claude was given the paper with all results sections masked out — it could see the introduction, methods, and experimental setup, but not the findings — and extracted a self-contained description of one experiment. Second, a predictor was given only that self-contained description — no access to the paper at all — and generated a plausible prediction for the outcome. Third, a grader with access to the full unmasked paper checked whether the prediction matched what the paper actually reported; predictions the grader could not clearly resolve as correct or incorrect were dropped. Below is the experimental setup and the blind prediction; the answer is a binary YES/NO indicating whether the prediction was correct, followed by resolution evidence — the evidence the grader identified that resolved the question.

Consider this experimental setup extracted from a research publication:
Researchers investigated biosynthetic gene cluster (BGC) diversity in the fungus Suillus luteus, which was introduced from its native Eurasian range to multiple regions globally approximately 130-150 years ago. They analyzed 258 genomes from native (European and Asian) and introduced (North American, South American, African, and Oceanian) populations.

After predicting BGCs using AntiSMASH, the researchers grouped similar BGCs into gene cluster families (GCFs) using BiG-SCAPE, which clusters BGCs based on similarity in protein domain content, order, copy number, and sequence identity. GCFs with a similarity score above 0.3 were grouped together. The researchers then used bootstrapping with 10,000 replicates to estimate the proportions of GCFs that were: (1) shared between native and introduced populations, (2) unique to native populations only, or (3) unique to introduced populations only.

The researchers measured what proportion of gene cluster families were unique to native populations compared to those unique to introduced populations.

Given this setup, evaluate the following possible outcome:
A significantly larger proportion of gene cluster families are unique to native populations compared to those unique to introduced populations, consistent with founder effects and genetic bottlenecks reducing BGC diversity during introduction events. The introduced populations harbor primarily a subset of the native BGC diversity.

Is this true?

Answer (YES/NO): NO